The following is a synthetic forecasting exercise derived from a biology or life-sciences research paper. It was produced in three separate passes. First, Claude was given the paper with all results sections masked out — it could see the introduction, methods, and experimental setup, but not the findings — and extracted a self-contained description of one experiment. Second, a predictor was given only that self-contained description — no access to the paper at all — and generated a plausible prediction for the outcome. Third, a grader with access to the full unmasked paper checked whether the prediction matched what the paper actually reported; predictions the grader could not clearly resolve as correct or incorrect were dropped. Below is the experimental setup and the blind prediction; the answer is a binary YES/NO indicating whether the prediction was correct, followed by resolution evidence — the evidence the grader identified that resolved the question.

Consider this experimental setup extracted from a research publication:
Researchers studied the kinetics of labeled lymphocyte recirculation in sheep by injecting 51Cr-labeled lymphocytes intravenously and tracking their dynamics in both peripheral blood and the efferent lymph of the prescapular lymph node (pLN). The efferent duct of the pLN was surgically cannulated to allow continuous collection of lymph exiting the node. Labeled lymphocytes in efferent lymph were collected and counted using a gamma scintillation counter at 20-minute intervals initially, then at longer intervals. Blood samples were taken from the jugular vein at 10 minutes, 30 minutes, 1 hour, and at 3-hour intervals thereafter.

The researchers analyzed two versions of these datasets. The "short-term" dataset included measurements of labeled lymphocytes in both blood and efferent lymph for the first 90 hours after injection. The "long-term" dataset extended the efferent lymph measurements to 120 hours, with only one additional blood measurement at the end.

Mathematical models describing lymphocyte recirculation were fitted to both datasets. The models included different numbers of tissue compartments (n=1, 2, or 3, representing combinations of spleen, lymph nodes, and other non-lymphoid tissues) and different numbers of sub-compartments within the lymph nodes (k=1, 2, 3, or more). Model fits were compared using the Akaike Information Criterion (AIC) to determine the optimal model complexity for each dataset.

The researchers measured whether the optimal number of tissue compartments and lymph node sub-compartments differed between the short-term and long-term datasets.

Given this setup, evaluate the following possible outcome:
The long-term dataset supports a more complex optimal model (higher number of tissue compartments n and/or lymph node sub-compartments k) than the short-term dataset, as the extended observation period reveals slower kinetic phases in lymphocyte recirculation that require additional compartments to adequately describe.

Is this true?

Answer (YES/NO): NO